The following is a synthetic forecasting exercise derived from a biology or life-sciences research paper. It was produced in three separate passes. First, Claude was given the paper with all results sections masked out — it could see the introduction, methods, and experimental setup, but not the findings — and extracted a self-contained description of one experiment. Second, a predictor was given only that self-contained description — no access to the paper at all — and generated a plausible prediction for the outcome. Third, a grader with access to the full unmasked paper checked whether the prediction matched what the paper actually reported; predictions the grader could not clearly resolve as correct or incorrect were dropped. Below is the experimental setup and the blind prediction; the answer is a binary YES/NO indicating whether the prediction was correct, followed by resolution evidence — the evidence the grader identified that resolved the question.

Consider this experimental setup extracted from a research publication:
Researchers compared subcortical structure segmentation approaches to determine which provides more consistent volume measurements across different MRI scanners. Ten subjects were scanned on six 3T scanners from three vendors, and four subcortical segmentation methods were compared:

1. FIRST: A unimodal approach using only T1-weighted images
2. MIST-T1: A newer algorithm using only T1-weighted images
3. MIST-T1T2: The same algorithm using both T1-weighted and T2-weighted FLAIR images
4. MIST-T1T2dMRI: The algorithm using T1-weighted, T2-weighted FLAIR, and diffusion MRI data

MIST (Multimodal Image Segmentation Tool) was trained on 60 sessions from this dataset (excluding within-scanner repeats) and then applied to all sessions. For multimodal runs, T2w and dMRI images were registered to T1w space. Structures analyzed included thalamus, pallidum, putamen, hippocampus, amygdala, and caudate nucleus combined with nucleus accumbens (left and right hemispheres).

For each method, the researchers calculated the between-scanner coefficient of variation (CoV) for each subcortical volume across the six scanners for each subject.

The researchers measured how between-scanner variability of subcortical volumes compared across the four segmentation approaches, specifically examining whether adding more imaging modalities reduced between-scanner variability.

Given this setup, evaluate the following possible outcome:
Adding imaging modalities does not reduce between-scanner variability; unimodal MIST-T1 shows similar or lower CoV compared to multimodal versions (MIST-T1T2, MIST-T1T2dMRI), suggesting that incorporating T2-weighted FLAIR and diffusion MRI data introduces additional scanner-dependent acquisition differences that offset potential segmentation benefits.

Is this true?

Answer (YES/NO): NO